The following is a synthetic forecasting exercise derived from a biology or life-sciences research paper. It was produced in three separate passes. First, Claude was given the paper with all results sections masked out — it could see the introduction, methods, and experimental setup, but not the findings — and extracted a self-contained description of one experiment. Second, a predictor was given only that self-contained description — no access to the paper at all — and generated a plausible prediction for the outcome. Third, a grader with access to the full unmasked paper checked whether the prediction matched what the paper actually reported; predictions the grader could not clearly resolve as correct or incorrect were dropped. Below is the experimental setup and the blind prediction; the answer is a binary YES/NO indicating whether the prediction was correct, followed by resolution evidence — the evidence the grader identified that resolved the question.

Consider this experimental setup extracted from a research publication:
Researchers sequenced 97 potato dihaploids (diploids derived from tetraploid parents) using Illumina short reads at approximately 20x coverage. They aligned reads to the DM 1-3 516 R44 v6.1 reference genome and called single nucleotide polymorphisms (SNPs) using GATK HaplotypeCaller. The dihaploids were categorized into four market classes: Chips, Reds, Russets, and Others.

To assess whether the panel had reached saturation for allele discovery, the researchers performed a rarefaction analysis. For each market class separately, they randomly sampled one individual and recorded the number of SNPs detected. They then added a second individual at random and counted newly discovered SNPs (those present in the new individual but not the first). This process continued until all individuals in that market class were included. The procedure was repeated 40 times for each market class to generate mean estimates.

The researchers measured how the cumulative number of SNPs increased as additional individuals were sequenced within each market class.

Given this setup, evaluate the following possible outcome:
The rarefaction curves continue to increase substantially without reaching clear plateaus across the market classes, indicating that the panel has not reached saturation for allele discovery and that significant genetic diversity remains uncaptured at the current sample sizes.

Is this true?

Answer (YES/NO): YES